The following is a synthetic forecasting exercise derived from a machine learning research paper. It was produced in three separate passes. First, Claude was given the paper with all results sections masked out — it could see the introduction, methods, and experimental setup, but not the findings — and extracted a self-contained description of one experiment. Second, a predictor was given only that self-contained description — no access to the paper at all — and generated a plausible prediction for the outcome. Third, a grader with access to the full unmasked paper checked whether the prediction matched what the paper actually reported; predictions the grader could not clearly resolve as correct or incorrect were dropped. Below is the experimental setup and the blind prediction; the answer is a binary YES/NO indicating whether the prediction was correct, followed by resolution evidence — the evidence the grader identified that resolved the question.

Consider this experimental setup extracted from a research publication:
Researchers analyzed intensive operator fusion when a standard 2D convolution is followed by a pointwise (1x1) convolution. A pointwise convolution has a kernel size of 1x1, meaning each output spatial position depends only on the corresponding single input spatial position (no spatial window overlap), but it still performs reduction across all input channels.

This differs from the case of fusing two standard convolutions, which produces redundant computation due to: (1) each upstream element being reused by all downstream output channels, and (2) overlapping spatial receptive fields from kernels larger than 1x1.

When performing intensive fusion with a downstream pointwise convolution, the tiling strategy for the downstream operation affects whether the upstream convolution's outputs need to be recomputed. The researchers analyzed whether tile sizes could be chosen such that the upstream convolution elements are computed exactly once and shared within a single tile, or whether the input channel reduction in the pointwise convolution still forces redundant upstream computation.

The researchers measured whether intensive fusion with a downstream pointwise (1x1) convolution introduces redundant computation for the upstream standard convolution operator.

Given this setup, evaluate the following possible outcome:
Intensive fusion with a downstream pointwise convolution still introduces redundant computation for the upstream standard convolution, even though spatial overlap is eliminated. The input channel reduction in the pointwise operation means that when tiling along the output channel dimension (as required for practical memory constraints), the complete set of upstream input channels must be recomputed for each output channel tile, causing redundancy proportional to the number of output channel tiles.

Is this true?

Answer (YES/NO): NO